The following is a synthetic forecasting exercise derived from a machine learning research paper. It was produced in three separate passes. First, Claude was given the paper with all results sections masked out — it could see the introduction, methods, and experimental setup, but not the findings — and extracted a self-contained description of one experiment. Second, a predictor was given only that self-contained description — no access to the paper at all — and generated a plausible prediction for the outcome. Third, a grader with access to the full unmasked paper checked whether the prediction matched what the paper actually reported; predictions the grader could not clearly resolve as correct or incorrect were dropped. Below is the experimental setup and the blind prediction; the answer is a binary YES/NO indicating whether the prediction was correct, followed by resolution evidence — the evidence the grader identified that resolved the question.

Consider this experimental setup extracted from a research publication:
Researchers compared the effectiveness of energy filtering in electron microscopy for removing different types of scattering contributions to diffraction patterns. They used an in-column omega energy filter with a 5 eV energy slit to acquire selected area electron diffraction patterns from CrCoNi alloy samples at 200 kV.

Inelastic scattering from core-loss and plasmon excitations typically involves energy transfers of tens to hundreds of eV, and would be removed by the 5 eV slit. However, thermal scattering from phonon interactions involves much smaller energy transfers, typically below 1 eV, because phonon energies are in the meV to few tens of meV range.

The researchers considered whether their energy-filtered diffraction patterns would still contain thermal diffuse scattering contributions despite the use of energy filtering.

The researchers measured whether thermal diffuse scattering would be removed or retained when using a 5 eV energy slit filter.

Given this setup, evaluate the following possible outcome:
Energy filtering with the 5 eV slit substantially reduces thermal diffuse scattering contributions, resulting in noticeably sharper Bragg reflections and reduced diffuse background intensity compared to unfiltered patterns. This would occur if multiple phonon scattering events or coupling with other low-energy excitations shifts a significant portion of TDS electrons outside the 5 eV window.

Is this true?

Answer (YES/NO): NO